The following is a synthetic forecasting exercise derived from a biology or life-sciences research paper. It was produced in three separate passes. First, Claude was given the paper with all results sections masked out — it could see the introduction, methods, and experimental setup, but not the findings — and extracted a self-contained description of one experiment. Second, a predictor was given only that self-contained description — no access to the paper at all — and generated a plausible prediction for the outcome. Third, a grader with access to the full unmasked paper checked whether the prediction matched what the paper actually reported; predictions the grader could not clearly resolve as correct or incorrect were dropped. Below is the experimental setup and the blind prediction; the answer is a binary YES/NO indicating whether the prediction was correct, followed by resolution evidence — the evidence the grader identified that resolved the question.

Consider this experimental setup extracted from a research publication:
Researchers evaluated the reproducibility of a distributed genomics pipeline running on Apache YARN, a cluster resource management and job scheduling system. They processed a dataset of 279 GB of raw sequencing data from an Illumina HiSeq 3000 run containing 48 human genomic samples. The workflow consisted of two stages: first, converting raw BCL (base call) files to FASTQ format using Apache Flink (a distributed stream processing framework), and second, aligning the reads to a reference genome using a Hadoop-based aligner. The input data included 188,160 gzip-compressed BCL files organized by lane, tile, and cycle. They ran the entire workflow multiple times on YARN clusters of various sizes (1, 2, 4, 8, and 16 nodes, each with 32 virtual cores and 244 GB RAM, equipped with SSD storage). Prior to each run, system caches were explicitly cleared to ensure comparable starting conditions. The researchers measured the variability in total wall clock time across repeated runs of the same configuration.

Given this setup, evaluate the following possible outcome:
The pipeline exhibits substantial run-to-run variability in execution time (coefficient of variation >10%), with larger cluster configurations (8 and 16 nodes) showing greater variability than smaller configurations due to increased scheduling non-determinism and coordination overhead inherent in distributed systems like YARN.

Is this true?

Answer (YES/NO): NO